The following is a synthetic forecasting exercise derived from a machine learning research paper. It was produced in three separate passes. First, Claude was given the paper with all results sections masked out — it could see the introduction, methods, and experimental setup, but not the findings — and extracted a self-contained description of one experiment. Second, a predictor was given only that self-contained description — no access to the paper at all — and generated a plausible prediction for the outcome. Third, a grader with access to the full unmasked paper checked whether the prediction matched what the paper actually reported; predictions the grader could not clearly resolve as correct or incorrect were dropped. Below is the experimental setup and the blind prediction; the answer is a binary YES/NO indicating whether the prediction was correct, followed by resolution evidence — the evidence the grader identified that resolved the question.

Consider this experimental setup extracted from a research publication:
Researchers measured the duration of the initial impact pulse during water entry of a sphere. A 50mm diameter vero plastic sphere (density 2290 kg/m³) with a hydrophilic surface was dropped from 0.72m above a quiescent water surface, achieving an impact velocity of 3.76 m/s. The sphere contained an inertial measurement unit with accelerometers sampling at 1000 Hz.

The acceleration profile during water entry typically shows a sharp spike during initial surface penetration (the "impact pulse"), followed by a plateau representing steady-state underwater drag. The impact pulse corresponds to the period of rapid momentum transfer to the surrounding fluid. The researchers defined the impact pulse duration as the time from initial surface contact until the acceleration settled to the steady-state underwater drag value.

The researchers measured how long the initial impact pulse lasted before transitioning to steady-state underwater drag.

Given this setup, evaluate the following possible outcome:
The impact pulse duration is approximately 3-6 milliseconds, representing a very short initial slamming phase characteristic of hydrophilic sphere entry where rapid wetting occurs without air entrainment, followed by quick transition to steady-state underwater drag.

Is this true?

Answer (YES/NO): NO